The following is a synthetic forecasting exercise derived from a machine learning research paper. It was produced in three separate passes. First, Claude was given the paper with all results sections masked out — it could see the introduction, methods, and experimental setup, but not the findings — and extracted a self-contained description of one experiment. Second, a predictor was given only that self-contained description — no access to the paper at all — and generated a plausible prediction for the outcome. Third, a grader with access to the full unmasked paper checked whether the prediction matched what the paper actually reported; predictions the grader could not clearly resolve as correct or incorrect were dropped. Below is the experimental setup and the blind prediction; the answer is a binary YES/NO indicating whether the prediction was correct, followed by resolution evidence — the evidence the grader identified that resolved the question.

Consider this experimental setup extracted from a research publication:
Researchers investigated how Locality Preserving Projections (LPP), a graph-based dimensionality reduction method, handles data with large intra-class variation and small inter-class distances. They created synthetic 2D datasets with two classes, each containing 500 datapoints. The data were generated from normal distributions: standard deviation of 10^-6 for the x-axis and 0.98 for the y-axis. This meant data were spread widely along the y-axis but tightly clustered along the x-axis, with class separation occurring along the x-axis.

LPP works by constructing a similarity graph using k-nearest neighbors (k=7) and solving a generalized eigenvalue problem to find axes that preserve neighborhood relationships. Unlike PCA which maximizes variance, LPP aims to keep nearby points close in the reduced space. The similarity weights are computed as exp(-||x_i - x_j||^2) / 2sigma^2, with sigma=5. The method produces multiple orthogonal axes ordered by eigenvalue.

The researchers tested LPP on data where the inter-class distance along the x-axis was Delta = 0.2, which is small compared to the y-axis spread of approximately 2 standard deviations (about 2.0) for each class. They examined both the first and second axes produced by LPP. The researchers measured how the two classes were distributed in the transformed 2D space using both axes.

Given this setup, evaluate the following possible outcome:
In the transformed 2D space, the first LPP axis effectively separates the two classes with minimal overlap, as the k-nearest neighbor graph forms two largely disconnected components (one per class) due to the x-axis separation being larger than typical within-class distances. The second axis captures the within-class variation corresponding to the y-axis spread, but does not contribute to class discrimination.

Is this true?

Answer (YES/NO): NO